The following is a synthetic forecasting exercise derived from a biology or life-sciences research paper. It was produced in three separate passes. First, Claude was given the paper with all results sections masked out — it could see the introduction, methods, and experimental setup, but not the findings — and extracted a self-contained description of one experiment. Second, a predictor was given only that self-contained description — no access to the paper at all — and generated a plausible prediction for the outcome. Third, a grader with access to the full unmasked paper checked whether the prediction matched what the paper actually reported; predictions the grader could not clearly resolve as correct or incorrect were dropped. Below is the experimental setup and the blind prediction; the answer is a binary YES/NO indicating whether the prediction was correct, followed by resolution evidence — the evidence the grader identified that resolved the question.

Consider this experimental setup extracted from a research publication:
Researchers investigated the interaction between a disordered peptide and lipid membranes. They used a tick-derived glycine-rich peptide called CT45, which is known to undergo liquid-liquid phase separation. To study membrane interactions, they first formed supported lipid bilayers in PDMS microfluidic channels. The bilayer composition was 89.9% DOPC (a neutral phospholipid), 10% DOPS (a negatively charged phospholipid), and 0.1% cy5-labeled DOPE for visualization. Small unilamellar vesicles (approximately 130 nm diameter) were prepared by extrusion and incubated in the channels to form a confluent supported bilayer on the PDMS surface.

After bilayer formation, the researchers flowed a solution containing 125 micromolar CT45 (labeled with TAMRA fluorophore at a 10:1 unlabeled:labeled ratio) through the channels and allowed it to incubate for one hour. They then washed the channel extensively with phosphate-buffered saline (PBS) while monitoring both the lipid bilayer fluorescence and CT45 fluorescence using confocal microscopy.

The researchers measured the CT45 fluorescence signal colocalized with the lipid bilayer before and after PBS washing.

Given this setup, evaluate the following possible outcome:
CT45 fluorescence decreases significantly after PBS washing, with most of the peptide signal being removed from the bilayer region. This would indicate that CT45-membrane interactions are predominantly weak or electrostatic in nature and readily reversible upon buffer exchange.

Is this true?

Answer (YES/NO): YES